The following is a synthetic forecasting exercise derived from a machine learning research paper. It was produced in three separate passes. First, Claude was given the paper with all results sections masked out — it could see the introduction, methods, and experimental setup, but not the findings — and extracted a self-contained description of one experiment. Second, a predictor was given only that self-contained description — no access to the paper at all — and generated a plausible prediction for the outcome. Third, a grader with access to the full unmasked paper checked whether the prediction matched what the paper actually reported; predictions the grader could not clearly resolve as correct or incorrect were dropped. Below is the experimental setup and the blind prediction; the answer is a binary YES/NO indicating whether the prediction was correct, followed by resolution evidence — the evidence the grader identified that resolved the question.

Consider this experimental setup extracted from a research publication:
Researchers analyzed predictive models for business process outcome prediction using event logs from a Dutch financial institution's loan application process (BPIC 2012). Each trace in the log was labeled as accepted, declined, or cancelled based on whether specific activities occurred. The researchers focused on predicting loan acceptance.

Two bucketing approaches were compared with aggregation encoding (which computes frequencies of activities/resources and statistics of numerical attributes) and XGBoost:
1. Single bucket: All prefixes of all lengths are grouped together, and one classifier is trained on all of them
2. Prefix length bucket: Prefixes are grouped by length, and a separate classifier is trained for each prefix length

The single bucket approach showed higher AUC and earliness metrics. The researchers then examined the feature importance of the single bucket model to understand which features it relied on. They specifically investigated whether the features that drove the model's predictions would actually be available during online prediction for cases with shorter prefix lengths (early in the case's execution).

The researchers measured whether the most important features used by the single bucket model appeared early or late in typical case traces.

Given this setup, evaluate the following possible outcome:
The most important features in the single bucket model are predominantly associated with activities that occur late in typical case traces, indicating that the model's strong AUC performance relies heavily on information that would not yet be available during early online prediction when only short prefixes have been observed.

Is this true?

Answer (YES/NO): YES